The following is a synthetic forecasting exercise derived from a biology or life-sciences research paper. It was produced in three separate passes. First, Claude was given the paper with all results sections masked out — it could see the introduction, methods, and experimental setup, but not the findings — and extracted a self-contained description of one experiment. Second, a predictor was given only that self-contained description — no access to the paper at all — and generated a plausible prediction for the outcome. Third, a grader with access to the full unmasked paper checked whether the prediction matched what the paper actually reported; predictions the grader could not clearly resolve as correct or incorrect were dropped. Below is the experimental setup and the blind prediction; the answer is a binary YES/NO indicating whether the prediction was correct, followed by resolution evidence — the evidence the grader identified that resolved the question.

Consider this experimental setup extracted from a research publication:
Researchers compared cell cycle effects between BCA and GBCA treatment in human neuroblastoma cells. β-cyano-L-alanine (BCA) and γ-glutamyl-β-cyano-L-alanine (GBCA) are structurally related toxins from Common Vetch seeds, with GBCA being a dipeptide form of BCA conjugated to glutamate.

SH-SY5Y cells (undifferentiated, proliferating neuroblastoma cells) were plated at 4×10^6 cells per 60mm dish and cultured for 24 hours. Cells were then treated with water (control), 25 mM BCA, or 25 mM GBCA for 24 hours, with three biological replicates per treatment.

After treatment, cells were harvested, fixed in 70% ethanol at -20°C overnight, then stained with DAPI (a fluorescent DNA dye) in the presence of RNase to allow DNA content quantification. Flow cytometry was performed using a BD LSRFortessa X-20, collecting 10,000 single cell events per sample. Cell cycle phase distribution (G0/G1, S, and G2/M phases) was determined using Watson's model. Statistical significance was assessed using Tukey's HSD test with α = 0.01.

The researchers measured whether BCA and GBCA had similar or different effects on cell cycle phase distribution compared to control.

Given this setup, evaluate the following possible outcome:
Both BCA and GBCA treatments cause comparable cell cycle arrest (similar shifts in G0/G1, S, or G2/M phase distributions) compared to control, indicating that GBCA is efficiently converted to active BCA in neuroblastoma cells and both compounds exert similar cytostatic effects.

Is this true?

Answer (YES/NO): NO